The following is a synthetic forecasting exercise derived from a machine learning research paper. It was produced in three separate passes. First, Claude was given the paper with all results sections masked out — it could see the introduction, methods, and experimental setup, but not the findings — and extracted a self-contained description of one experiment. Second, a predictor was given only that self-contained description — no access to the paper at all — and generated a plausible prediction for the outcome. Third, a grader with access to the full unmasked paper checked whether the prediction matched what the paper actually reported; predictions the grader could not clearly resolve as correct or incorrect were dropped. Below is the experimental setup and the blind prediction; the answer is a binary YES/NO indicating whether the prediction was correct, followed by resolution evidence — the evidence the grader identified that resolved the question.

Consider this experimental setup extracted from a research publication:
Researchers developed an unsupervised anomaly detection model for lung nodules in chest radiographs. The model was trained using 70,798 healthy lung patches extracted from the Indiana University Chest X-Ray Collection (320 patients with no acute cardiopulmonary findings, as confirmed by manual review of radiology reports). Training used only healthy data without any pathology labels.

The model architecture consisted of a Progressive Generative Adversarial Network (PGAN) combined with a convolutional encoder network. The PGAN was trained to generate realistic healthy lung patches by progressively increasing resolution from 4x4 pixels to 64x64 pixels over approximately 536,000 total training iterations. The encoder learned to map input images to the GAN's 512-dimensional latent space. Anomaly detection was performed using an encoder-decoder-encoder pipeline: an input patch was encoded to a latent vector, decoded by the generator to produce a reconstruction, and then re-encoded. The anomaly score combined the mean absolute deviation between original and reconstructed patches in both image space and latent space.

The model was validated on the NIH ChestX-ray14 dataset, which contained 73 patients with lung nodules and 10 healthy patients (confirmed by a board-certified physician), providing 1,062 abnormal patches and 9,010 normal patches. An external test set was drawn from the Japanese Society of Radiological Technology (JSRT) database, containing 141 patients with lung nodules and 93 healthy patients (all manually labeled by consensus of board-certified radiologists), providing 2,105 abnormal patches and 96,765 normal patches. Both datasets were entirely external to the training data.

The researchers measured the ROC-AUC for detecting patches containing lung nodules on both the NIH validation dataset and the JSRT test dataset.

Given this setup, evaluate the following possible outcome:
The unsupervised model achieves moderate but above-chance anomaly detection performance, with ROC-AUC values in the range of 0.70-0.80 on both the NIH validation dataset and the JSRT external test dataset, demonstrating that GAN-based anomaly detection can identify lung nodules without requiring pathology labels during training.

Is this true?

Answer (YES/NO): NO